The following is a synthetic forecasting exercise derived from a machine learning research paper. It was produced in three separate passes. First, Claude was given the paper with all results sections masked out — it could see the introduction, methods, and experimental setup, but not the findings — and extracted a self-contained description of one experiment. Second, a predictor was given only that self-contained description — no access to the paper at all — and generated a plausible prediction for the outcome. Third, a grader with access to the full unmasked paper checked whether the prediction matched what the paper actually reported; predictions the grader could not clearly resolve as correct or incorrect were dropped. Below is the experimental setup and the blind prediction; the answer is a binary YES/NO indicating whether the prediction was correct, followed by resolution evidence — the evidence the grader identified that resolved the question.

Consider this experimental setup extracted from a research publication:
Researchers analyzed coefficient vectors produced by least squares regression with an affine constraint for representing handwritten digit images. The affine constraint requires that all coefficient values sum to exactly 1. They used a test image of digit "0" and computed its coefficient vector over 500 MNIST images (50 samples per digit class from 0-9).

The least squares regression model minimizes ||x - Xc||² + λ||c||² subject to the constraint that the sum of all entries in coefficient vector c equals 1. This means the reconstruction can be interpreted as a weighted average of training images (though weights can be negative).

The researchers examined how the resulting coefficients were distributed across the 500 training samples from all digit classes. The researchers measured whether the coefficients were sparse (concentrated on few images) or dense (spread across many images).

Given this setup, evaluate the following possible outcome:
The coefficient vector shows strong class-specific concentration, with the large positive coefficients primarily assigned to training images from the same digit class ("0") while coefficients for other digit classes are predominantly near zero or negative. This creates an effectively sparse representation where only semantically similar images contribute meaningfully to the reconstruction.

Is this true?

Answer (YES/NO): NO